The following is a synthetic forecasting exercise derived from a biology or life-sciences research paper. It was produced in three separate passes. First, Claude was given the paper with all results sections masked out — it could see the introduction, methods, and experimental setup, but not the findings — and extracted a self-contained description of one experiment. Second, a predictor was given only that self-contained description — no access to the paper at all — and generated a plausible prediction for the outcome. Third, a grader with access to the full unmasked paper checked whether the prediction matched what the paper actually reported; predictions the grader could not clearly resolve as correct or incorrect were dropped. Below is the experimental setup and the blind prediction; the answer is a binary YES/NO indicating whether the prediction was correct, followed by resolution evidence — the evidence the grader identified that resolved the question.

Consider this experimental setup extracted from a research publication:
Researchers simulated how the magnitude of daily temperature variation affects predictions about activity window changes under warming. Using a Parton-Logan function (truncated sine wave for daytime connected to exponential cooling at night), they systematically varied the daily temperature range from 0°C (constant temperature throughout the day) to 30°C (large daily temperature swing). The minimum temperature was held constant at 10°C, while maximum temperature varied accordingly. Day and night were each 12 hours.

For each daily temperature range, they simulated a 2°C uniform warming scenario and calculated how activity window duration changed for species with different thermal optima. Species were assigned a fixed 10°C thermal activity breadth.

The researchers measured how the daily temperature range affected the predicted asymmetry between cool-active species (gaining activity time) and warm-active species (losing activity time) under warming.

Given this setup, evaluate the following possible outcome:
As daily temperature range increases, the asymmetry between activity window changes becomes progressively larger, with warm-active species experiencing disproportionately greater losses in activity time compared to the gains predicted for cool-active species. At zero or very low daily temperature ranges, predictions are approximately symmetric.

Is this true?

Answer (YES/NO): NO